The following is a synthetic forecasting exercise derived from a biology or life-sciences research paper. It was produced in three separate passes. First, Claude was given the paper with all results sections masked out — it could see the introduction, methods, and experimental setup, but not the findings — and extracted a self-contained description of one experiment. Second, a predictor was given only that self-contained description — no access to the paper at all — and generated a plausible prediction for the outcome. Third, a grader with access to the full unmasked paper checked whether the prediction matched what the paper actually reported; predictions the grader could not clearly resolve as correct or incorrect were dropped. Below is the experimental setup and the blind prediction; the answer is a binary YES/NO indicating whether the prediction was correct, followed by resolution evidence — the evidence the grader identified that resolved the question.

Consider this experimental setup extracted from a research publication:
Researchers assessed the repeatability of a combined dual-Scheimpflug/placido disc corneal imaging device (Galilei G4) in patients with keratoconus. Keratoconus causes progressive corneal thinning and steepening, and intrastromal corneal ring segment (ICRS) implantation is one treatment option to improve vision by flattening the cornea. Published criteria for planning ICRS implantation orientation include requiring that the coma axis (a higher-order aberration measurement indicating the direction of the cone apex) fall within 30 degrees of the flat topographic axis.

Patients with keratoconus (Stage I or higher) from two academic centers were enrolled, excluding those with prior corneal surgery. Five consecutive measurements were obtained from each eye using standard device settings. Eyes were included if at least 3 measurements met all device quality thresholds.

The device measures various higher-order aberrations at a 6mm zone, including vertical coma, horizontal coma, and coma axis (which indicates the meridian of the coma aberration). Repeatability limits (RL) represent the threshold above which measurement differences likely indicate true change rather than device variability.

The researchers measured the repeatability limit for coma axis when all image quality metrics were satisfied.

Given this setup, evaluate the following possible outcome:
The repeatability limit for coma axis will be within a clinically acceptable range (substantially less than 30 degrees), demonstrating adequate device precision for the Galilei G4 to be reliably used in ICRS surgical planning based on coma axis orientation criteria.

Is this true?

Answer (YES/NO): NO